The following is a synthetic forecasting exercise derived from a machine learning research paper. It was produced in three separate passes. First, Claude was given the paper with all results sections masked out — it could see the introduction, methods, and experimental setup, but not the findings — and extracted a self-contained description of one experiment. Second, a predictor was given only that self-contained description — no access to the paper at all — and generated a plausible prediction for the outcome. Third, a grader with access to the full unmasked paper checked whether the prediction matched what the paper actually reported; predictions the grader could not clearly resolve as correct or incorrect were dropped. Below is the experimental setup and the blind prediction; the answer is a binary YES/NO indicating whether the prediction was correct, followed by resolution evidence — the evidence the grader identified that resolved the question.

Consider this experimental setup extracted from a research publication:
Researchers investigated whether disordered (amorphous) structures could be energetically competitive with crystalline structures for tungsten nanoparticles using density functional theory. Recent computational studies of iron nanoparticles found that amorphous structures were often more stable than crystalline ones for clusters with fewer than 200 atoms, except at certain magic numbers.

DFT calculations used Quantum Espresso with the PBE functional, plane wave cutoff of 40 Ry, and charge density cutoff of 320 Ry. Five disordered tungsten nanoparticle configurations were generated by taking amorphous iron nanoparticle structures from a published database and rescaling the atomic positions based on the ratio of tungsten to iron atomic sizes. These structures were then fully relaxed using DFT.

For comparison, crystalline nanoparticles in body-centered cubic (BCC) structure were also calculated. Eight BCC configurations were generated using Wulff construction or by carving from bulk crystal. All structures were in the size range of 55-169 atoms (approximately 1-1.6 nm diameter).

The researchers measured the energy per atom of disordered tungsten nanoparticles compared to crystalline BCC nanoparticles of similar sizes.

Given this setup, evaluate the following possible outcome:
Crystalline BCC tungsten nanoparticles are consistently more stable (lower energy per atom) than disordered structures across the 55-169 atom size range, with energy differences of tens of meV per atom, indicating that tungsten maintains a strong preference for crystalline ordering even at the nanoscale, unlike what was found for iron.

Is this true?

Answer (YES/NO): NO